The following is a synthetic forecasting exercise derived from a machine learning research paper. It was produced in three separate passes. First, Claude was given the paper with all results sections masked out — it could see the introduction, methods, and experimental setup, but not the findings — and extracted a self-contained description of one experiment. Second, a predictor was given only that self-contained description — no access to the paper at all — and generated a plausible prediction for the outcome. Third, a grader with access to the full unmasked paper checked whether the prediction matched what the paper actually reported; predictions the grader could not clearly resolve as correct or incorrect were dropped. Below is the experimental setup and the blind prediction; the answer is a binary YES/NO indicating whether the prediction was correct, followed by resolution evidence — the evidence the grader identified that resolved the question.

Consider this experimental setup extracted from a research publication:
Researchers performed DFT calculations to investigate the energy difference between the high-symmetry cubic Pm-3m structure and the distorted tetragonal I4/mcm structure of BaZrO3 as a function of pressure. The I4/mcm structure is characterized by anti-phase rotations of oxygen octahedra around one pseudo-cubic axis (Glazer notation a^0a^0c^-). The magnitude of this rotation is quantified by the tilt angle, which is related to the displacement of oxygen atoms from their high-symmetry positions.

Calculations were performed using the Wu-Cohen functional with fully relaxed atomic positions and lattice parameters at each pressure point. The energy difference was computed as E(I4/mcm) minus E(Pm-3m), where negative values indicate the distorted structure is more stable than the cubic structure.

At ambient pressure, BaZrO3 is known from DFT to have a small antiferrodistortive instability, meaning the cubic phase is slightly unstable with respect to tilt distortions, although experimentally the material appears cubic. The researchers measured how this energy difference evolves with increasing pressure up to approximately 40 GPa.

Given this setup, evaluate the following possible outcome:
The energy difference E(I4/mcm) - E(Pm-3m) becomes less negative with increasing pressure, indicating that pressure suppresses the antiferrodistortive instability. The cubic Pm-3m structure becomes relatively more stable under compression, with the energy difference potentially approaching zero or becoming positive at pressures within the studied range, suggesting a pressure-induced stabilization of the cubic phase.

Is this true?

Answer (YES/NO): NO